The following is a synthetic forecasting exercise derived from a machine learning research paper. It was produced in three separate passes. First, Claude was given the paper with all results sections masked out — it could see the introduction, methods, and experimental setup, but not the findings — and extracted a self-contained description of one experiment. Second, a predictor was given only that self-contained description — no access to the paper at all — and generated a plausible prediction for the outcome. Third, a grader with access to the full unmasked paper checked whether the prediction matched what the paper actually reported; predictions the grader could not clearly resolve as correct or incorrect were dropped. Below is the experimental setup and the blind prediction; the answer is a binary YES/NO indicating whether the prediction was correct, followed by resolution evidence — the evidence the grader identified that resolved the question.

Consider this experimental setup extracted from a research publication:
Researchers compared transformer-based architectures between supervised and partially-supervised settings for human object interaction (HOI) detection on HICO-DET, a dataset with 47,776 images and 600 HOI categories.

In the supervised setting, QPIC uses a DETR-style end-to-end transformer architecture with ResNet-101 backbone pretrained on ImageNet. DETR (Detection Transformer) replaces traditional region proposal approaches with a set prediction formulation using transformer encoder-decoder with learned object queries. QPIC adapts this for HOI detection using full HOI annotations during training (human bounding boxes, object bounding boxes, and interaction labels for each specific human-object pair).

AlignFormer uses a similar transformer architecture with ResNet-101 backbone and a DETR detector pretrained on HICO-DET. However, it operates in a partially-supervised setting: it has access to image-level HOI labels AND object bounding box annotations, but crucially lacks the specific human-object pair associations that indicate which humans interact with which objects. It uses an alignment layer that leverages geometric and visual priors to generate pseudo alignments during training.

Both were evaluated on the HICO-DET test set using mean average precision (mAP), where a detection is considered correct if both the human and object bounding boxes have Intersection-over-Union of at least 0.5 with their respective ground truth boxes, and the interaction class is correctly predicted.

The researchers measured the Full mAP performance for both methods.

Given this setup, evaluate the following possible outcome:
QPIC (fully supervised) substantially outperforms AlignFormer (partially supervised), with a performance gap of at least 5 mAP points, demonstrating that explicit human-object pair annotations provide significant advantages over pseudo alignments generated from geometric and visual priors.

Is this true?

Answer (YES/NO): YES